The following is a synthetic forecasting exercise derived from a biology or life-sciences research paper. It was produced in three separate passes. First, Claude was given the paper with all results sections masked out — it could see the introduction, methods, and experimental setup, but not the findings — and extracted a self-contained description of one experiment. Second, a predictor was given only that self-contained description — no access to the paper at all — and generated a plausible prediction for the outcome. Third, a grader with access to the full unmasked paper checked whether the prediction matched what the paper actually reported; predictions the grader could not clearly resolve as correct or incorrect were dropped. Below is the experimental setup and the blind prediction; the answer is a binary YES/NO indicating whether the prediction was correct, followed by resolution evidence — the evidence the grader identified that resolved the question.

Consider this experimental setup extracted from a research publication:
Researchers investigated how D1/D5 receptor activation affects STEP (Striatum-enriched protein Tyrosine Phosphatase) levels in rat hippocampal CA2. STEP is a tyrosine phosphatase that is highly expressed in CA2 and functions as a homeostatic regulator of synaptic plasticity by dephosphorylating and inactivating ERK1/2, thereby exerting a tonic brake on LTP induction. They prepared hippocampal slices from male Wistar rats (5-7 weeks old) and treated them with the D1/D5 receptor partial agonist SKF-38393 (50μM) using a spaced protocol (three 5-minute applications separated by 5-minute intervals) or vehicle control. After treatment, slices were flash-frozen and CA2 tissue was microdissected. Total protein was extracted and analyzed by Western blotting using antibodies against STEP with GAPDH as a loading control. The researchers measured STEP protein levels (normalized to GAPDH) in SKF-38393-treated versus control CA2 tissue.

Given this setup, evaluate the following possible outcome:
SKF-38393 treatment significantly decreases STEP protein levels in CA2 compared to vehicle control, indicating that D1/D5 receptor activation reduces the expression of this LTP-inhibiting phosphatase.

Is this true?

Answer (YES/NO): YES